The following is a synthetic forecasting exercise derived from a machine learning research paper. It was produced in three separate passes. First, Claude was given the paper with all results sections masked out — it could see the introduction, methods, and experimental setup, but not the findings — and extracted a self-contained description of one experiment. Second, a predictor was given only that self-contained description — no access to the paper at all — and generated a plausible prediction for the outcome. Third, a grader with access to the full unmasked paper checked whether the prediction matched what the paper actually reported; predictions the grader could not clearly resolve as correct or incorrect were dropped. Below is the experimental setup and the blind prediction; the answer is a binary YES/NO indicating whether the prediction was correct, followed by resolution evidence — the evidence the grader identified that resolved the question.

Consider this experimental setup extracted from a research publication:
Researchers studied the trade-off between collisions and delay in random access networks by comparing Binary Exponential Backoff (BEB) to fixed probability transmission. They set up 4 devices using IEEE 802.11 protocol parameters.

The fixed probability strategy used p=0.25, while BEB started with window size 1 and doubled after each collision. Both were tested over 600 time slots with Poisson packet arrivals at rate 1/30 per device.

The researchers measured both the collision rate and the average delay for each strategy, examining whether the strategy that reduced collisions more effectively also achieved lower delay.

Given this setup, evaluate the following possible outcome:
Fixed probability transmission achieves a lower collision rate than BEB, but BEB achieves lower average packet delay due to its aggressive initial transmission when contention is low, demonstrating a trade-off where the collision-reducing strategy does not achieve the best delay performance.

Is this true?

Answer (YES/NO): NO